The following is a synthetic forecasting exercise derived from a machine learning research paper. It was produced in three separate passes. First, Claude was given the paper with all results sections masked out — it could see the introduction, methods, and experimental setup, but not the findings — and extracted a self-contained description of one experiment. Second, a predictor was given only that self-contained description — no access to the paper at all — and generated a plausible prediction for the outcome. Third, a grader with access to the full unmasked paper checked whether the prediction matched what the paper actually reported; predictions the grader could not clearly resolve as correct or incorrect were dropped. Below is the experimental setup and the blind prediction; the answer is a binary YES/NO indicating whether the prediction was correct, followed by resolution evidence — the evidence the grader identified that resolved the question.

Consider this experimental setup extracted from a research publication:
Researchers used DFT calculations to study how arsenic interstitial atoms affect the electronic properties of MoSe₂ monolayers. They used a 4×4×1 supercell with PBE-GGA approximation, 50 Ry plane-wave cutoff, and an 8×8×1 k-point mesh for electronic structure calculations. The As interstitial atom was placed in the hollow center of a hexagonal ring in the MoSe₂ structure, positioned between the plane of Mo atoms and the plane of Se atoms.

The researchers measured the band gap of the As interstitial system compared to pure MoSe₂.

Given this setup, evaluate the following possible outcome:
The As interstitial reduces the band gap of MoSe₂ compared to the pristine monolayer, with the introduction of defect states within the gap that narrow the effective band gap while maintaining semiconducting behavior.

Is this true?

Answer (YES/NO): NO